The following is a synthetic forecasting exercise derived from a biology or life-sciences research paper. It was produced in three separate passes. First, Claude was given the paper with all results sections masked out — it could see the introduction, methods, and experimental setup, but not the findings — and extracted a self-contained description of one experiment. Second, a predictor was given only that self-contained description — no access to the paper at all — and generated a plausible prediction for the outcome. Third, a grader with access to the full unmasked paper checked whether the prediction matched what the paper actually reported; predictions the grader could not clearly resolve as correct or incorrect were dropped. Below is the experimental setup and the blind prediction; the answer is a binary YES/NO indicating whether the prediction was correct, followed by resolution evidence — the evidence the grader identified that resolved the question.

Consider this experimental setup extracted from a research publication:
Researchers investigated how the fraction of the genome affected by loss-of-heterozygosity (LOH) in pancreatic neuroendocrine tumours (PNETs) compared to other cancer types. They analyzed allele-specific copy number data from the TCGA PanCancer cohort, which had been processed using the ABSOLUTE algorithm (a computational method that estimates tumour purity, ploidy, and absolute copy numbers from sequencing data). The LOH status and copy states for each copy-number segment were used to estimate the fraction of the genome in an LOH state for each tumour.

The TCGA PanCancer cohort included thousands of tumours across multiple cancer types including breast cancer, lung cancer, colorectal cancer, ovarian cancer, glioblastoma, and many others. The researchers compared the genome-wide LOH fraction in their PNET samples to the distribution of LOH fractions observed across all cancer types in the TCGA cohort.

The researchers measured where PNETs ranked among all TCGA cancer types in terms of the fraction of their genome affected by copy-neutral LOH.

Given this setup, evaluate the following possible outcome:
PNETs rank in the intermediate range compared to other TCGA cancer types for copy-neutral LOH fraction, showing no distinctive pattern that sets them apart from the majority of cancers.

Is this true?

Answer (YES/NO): NO